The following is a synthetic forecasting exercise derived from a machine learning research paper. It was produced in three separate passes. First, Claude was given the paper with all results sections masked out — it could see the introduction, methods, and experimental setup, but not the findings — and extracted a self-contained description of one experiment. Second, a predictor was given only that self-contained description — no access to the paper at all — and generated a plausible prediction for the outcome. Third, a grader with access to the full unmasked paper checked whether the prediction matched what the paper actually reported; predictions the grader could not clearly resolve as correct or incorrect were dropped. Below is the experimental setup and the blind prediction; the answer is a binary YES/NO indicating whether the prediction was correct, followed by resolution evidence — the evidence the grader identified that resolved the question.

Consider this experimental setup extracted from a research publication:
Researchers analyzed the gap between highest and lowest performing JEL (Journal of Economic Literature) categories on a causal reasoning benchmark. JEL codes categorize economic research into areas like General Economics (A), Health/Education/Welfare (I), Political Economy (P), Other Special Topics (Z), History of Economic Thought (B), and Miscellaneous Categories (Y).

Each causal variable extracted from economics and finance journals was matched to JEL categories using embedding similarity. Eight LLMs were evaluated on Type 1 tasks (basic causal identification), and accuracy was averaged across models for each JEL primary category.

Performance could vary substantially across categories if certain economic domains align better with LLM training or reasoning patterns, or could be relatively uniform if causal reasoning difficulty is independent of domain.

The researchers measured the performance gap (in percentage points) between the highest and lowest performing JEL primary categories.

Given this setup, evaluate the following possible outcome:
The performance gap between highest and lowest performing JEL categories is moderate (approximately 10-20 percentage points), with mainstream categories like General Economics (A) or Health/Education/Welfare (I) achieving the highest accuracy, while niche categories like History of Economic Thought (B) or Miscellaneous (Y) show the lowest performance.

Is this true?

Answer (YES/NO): NO